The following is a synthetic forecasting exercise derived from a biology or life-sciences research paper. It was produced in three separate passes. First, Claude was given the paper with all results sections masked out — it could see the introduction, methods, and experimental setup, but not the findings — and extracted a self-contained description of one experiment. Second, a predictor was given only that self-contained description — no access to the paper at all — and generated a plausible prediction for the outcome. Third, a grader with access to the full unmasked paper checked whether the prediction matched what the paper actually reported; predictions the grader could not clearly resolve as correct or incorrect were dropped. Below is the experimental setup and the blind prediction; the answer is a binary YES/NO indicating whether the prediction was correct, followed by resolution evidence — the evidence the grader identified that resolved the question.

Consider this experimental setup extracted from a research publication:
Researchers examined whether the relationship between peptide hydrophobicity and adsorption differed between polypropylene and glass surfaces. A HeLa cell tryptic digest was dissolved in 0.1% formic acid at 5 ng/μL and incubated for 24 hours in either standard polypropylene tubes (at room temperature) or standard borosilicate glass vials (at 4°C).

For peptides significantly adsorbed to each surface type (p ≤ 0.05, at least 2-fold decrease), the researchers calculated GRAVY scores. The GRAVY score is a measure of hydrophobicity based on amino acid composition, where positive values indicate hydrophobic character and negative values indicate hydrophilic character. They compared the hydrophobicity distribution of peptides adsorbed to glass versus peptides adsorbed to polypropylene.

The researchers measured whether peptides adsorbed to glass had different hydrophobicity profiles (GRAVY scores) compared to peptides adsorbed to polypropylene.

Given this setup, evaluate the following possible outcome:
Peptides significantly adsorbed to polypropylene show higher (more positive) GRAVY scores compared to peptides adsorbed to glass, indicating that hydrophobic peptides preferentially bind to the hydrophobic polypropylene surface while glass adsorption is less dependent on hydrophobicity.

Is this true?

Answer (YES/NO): NO